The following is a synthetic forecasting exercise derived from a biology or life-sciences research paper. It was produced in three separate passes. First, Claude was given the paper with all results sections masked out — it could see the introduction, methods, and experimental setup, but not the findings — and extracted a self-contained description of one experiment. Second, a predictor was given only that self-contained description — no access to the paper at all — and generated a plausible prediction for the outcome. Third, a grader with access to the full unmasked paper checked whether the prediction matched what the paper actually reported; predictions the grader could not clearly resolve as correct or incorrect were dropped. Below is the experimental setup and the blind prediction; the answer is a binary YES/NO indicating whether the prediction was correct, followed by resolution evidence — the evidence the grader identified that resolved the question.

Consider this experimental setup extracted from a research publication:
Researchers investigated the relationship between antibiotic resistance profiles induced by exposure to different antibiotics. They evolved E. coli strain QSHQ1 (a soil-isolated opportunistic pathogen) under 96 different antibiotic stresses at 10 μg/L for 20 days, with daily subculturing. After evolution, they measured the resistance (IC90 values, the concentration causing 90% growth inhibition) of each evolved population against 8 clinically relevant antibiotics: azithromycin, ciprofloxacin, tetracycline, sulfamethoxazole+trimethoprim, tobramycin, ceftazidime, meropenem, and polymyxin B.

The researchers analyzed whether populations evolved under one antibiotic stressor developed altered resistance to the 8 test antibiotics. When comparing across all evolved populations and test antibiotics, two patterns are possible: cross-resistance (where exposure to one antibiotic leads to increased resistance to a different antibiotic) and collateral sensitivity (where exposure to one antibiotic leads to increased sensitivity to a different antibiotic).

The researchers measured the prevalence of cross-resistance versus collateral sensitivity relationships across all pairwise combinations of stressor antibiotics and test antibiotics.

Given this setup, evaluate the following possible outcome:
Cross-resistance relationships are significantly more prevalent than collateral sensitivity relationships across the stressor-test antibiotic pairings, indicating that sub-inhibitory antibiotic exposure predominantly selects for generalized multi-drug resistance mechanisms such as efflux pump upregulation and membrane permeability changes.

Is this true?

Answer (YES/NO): YES